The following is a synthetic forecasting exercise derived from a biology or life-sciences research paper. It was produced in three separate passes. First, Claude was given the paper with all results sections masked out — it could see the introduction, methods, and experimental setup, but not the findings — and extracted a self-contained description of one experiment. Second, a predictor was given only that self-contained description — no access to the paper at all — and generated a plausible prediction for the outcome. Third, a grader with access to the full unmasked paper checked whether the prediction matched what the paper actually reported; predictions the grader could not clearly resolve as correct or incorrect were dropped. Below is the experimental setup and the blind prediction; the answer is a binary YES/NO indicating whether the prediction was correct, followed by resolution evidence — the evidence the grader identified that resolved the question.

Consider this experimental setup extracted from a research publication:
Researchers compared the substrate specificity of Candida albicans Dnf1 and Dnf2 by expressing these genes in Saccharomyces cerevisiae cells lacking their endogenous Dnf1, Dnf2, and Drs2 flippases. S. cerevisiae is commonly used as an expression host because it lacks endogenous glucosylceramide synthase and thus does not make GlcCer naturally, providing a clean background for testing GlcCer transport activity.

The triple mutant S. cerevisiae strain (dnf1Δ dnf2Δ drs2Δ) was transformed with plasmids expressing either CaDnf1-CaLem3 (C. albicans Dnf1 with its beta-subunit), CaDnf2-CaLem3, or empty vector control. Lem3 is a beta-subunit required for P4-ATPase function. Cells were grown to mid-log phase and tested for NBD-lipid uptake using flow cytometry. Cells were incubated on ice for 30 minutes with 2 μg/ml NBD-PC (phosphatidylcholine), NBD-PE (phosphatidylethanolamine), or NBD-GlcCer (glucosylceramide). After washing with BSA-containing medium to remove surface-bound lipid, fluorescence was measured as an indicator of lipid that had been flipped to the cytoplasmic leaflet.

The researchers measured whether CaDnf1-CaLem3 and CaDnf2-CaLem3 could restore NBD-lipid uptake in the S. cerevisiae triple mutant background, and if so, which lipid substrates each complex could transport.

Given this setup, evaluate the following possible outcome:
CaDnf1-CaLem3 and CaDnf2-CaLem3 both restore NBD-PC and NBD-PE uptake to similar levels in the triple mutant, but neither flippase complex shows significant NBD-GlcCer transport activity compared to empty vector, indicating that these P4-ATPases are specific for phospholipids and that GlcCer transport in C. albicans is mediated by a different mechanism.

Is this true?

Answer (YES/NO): NO